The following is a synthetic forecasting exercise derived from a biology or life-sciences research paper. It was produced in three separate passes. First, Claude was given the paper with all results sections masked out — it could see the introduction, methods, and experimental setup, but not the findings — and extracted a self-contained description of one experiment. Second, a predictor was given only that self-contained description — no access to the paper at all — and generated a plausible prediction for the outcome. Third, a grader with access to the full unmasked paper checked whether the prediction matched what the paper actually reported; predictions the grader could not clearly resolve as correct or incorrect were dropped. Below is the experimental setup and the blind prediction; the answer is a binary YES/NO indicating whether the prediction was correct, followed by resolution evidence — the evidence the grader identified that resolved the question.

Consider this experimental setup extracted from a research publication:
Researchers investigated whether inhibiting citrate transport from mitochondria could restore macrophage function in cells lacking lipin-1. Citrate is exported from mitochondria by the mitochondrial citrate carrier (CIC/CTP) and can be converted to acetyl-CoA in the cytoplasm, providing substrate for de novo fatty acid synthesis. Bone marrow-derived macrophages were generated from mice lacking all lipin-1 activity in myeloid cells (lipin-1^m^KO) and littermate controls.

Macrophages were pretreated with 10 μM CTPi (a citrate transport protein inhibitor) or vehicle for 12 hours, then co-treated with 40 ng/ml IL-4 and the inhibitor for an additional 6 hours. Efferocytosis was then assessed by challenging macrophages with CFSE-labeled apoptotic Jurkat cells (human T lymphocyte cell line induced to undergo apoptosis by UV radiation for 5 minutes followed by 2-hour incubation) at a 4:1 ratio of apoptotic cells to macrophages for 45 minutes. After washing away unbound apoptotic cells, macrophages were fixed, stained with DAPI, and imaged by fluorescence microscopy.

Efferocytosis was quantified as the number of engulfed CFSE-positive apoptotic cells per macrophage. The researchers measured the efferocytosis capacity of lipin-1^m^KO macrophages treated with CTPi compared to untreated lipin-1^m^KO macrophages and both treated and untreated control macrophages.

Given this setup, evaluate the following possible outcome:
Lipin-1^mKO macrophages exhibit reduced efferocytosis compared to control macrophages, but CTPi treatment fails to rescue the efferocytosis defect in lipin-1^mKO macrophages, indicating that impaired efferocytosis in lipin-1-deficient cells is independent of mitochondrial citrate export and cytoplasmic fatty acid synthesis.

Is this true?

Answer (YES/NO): NO